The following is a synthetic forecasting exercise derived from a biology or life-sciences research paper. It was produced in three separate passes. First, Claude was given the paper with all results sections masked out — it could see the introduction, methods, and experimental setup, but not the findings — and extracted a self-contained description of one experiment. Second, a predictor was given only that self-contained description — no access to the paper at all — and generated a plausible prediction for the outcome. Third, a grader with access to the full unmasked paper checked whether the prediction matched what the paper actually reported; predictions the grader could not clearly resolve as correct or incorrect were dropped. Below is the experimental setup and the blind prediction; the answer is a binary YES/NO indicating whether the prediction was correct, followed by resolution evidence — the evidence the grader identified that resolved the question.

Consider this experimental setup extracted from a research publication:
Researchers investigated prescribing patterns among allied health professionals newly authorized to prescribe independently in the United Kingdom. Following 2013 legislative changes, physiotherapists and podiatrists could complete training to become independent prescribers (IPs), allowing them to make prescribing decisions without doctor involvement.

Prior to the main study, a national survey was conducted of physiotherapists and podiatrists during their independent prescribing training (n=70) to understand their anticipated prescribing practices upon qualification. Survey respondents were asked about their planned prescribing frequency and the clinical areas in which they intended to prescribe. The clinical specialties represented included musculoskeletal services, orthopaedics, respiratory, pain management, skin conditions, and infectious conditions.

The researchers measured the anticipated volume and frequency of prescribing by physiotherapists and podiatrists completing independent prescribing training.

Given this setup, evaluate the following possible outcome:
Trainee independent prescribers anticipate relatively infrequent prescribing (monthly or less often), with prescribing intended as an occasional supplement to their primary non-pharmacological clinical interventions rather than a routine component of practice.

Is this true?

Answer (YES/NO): NO